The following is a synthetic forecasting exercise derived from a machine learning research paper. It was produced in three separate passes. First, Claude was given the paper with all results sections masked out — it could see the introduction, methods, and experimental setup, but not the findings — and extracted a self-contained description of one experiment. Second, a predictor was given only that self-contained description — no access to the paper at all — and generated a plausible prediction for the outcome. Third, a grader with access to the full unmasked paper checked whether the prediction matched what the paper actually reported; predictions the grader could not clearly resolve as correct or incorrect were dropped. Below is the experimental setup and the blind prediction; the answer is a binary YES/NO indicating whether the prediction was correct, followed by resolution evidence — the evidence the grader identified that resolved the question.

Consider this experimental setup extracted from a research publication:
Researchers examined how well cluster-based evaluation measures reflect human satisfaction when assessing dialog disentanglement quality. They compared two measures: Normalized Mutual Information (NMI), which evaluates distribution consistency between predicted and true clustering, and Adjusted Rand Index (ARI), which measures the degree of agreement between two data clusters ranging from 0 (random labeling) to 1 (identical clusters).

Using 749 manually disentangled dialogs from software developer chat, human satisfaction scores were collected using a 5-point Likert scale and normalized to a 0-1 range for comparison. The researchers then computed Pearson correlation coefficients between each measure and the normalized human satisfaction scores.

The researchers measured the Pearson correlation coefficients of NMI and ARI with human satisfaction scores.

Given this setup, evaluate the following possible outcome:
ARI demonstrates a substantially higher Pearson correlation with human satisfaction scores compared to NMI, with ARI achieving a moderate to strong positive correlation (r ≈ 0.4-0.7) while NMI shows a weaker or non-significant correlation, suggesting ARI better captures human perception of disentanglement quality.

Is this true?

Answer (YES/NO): NO